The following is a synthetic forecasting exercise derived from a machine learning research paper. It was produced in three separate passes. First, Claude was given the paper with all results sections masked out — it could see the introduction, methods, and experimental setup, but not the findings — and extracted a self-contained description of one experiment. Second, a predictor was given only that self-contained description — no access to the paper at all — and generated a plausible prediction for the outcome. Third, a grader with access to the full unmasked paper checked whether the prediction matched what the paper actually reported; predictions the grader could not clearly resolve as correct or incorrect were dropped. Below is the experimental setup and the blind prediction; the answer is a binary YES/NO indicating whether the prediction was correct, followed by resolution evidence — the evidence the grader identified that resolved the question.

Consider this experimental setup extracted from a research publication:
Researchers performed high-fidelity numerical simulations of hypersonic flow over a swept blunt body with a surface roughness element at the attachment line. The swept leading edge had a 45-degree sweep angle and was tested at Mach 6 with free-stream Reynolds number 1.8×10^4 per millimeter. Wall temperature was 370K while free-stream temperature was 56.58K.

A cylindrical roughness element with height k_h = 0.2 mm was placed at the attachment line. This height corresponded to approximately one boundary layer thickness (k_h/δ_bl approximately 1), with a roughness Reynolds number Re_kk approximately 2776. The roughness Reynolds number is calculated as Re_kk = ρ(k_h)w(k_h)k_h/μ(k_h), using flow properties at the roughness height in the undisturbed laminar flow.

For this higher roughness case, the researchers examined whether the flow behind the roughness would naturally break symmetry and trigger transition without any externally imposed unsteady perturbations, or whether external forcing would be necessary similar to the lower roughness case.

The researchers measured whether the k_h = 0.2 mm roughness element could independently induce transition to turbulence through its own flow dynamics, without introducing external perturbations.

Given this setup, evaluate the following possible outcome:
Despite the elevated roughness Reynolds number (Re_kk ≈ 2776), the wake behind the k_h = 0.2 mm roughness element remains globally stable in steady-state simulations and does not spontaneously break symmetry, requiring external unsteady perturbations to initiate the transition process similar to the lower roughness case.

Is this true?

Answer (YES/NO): NO